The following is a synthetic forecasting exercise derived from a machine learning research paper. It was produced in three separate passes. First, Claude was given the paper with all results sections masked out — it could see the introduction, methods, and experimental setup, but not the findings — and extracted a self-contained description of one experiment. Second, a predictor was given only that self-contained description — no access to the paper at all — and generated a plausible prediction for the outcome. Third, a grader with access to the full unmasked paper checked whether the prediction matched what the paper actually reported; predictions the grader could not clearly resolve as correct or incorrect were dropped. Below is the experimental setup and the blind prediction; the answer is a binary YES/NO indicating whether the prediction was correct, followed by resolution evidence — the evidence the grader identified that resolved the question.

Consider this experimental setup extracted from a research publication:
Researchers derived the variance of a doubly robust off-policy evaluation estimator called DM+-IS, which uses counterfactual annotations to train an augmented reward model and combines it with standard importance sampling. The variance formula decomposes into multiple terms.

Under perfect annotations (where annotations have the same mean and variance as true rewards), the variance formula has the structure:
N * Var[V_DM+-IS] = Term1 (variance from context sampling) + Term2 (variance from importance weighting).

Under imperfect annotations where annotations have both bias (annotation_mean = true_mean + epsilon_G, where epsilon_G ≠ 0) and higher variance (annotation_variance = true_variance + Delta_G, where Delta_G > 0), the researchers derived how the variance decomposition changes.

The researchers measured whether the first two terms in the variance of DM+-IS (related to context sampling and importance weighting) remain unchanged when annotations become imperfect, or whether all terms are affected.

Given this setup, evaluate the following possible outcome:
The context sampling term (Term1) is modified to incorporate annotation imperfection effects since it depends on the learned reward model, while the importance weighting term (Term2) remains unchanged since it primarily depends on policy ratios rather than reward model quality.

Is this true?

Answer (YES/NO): NO